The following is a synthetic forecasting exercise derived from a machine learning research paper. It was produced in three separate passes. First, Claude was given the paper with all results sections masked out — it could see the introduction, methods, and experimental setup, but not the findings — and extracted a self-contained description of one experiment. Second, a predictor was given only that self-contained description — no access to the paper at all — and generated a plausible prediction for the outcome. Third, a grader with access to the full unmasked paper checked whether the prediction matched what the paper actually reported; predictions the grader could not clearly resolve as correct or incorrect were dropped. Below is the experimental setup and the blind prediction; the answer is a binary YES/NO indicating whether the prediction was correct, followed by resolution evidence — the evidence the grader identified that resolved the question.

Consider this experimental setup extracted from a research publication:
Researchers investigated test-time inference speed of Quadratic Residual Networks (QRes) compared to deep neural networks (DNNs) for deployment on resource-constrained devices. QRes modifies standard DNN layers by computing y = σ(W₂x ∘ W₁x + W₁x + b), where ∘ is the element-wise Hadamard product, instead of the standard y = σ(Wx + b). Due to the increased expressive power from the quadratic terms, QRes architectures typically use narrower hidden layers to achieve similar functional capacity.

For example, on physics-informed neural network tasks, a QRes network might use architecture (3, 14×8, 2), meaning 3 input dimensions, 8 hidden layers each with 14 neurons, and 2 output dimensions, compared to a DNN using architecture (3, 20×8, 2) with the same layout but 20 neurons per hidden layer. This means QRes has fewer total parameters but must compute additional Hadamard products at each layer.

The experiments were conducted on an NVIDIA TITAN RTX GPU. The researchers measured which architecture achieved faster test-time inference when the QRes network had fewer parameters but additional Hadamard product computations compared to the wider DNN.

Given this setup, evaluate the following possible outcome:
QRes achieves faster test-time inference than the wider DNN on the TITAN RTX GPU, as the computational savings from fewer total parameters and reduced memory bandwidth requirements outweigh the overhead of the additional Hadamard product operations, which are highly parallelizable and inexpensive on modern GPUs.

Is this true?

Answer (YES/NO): YES